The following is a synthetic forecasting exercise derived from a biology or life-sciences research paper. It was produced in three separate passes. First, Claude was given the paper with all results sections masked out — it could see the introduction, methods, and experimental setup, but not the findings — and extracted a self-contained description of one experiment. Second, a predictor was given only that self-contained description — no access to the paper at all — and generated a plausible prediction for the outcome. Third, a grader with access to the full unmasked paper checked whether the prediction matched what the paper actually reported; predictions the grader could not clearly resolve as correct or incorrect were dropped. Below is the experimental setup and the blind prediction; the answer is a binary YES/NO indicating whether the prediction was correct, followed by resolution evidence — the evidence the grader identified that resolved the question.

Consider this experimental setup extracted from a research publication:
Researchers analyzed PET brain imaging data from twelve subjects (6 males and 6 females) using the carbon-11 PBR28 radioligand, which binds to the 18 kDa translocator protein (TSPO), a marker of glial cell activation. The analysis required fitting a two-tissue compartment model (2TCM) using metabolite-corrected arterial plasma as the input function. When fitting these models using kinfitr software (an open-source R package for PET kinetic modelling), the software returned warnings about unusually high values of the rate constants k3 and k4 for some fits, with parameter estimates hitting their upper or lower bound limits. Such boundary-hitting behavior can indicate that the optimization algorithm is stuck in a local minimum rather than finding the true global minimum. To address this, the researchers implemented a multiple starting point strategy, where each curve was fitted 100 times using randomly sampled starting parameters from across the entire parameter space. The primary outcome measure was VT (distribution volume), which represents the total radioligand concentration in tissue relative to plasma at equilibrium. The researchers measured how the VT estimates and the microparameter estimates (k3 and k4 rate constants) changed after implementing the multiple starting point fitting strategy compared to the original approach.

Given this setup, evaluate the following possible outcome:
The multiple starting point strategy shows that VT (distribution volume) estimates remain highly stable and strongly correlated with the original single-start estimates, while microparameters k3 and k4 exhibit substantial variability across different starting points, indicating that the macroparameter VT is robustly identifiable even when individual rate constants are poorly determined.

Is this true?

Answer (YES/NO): NO